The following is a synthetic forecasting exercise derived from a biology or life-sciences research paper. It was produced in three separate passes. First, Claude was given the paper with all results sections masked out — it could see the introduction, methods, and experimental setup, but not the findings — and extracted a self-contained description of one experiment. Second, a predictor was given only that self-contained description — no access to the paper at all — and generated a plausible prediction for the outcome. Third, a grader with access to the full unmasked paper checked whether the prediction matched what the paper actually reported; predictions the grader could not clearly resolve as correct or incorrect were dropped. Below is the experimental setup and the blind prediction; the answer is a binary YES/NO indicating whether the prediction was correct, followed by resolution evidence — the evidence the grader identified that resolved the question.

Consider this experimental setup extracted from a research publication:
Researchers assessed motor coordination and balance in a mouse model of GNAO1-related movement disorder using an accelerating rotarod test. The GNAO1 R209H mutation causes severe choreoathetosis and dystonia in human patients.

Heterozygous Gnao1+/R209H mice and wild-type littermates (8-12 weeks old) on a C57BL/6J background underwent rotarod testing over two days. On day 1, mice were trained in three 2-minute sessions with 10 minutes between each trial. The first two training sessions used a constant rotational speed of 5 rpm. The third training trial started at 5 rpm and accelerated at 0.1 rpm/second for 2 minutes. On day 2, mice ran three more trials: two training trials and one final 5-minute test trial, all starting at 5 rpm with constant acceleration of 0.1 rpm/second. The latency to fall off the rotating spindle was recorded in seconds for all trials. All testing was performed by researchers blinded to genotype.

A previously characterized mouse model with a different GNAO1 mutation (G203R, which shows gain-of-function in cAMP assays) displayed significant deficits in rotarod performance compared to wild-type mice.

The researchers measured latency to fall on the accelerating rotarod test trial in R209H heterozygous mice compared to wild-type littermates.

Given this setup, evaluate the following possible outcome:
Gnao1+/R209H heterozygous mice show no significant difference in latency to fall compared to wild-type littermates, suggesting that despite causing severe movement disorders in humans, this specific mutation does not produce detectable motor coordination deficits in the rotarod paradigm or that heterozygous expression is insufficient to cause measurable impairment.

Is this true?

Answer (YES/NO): YES